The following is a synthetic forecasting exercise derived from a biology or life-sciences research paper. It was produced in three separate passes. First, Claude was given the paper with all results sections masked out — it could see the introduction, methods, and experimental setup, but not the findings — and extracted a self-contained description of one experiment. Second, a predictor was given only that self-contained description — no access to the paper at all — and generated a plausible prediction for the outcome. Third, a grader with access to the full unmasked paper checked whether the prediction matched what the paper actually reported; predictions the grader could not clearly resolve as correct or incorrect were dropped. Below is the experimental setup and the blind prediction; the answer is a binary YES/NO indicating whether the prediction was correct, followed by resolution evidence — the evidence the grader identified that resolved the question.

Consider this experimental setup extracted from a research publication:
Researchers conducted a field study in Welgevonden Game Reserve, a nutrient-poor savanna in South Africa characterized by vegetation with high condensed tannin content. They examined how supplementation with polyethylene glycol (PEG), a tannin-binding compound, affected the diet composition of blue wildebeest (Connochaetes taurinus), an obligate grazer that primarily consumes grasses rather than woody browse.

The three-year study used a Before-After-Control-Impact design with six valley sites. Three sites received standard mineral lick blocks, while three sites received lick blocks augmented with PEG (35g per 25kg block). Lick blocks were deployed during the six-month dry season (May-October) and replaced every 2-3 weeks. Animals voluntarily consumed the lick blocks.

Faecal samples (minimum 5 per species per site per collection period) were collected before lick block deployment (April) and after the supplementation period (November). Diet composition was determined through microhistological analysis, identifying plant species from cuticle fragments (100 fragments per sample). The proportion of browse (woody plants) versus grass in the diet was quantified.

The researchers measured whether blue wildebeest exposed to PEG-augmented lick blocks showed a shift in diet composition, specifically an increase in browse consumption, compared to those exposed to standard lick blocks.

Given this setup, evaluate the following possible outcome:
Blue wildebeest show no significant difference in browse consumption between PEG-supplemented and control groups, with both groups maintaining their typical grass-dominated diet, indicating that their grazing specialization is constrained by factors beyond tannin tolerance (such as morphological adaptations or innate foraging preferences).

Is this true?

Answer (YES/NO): YES